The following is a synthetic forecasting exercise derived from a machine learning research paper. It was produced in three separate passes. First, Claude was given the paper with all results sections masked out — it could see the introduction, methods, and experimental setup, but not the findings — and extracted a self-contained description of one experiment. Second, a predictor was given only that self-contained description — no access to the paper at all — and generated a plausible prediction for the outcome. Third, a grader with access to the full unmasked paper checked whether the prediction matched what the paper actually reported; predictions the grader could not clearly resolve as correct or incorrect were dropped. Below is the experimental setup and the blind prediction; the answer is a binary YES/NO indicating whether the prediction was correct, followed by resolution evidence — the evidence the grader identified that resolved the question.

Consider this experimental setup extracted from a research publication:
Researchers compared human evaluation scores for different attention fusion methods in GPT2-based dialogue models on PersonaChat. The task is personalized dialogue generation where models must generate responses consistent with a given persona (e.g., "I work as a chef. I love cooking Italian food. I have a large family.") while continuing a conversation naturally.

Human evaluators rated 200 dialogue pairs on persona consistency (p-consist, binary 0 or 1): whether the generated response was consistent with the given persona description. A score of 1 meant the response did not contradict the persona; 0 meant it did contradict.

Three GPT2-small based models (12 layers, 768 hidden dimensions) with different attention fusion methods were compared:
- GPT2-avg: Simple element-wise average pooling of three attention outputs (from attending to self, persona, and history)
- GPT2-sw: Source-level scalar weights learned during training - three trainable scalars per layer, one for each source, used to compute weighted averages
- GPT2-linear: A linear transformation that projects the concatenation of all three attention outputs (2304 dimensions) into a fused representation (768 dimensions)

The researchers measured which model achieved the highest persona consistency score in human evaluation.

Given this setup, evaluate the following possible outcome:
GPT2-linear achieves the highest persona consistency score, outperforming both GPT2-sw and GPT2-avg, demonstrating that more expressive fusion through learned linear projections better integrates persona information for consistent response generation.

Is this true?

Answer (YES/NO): NO